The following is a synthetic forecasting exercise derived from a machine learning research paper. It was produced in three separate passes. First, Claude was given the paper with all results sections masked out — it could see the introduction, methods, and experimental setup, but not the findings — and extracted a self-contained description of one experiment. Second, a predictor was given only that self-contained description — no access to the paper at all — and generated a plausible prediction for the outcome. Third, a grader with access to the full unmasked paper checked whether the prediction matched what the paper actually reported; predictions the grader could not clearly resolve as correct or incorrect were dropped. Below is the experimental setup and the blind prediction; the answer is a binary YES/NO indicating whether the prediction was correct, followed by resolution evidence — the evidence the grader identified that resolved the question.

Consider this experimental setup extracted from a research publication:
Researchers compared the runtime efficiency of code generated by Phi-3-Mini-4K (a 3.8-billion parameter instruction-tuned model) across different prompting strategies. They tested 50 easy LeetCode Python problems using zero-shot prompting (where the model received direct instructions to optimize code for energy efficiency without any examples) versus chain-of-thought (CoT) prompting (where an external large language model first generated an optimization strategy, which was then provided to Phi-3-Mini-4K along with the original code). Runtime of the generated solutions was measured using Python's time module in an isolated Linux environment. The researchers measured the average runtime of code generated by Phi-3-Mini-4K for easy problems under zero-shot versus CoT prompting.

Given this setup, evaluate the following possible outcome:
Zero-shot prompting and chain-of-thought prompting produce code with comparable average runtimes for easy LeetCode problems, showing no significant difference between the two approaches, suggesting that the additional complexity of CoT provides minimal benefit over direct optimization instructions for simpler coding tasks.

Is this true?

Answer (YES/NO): NO